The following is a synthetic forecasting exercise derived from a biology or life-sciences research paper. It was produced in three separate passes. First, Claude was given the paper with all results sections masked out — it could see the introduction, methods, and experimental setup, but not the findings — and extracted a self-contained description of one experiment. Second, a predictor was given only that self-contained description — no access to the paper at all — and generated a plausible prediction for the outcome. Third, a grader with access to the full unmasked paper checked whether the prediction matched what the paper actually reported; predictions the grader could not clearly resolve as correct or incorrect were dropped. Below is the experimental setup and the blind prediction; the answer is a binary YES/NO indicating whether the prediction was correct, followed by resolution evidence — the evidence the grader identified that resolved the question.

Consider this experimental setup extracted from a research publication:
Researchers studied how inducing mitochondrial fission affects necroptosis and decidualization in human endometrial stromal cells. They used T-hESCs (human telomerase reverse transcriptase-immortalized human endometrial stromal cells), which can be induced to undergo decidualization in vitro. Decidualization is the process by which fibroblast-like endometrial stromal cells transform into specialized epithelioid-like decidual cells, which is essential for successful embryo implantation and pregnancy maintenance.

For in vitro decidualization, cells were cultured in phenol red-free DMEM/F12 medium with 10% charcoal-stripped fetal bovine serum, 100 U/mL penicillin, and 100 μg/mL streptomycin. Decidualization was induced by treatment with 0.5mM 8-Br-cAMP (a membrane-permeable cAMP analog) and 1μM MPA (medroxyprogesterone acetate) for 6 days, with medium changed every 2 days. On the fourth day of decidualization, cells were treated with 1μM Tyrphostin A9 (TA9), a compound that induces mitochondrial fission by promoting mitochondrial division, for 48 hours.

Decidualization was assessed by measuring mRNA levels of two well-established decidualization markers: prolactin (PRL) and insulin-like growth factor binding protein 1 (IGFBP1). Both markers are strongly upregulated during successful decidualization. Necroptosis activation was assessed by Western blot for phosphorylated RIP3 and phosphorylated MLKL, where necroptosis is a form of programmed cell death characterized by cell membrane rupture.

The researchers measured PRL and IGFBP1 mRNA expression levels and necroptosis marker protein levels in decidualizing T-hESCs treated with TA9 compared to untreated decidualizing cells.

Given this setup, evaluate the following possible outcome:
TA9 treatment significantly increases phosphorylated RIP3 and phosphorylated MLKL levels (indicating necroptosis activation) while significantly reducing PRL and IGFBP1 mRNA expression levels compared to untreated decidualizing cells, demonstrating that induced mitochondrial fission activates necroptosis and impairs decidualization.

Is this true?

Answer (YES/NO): YES